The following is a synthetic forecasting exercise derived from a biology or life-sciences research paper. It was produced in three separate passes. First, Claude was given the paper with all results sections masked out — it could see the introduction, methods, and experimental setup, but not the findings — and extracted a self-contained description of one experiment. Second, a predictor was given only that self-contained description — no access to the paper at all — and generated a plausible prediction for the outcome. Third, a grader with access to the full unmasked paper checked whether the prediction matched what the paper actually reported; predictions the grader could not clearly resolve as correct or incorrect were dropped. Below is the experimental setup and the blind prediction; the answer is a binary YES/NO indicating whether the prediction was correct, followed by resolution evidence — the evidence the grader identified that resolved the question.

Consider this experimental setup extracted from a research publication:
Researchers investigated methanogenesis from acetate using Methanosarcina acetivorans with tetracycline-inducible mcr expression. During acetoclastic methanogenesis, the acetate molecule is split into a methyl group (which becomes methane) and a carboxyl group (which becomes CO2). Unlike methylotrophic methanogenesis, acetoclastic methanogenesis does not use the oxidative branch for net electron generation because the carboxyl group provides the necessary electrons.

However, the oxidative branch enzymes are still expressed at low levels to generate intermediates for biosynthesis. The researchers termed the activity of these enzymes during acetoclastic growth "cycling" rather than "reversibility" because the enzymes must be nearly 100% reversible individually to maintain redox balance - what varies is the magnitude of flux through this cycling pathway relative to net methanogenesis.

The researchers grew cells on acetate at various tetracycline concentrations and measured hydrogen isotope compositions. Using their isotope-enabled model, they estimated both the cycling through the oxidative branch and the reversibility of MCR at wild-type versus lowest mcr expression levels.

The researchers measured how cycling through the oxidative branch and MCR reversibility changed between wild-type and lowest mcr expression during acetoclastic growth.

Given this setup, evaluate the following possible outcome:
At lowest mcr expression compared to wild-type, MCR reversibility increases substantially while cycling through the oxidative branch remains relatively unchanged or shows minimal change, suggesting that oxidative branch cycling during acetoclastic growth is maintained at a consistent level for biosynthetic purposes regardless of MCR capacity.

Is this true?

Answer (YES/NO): NO